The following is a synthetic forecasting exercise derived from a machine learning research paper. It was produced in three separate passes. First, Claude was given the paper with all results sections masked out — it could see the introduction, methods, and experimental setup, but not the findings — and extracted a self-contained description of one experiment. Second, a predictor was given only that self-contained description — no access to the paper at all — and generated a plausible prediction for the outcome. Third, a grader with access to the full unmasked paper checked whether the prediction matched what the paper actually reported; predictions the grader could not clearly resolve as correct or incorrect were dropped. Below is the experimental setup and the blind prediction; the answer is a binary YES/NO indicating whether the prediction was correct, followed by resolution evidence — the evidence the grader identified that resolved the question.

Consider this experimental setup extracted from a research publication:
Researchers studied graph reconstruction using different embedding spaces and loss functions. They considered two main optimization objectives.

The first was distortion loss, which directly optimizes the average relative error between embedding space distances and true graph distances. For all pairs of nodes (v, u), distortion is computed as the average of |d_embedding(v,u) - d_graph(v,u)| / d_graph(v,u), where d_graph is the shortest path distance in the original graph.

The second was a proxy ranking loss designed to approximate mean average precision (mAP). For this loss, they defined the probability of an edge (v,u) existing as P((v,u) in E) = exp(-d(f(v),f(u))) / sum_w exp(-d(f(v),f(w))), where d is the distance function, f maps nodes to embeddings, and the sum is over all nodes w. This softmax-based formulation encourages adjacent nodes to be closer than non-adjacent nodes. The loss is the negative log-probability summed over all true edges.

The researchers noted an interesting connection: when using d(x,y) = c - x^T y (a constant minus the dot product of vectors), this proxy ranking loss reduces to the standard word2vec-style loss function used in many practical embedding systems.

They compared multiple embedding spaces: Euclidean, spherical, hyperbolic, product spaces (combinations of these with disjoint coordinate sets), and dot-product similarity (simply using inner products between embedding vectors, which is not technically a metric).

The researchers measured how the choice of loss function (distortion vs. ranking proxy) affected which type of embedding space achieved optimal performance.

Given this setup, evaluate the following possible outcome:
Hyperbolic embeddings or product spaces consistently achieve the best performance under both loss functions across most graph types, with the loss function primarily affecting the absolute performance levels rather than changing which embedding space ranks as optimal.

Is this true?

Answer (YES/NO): NO